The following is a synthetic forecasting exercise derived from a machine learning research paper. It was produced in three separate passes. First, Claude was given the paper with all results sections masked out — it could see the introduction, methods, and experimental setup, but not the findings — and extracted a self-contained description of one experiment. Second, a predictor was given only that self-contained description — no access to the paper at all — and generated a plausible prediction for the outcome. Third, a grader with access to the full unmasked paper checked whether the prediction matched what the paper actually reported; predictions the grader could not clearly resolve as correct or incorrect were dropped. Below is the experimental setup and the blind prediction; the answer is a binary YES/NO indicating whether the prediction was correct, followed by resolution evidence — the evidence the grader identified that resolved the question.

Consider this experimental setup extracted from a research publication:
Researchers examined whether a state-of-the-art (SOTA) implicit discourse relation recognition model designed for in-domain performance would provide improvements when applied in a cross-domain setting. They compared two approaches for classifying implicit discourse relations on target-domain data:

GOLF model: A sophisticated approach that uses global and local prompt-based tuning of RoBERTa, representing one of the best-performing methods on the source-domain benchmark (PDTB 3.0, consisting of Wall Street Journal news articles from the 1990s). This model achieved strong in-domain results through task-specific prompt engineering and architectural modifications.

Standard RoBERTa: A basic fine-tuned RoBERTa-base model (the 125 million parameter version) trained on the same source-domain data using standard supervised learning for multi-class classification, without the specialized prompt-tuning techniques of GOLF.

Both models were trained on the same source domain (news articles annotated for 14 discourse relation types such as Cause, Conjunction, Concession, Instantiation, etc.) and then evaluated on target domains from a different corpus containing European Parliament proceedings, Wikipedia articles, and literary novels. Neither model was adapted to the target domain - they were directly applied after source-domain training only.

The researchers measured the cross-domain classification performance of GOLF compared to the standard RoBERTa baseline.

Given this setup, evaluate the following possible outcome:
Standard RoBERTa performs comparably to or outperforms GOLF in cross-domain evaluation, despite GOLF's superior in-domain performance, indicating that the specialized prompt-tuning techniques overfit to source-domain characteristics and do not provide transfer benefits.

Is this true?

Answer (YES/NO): YES